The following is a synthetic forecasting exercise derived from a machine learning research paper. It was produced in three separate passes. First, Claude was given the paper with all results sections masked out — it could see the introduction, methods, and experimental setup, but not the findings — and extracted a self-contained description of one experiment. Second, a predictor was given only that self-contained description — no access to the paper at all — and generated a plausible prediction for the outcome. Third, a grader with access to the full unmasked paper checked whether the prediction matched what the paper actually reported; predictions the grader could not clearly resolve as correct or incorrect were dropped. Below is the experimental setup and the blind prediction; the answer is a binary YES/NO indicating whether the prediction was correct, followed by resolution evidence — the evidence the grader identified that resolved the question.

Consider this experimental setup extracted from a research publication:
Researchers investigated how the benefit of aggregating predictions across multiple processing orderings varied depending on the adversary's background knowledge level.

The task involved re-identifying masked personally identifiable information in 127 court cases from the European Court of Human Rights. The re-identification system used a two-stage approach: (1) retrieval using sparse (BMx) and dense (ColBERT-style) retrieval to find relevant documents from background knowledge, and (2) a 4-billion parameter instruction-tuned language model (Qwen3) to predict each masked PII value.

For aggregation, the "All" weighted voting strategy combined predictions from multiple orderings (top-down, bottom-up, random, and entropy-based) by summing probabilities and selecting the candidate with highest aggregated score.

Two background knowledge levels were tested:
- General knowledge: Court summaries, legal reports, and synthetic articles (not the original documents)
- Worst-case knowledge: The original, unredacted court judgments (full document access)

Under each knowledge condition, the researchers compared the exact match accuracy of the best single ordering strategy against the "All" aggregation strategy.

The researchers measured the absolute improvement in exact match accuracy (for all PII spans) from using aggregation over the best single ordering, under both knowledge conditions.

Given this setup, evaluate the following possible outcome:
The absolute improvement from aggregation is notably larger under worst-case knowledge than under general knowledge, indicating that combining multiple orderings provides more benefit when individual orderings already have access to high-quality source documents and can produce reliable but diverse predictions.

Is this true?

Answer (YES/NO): YES